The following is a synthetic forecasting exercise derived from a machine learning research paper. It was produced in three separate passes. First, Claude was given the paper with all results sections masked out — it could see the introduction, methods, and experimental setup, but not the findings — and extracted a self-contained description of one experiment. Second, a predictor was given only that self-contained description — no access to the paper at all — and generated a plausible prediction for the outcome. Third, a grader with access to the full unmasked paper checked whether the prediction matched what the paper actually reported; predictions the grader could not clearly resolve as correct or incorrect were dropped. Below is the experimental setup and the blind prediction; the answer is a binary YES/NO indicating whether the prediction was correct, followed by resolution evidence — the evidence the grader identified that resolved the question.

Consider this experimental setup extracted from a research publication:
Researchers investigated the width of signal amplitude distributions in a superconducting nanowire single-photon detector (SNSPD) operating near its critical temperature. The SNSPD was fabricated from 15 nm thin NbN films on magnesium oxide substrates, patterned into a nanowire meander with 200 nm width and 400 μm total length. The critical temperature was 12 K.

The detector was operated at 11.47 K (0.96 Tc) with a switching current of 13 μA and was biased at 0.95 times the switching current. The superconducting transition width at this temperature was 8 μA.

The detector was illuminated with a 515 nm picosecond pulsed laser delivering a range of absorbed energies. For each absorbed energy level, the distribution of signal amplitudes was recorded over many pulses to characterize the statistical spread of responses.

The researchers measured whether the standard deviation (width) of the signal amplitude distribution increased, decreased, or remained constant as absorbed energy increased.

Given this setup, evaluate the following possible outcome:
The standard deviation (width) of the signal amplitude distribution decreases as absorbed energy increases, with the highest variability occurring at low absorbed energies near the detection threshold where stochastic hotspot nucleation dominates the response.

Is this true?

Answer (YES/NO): NO